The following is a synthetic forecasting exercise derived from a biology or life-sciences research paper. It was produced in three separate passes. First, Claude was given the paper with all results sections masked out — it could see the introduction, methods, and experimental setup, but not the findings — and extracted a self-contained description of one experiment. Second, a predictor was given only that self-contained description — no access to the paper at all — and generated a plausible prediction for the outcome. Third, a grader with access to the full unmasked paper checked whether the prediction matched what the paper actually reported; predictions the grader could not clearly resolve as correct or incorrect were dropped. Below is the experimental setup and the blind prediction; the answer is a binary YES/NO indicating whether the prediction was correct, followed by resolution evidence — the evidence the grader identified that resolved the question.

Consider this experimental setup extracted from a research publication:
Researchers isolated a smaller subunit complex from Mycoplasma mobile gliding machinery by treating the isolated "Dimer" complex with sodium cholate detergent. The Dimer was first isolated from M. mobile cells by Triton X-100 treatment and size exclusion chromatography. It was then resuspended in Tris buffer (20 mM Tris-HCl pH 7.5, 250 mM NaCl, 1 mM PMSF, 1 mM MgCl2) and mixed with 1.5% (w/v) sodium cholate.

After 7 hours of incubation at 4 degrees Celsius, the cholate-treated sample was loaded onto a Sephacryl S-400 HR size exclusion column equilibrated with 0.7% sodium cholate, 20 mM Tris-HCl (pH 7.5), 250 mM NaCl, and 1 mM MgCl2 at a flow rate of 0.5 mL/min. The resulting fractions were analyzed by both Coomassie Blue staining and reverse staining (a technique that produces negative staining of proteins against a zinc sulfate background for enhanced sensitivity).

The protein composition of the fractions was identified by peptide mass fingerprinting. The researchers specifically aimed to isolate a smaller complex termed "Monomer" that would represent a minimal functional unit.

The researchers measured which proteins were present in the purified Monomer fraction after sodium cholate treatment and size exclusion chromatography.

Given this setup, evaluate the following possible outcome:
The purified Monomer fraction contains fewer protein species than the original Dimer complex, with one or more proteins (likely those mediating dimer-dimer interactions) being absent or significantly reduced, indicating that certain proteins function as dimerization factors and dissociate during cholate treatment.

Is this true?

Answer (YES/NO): YES